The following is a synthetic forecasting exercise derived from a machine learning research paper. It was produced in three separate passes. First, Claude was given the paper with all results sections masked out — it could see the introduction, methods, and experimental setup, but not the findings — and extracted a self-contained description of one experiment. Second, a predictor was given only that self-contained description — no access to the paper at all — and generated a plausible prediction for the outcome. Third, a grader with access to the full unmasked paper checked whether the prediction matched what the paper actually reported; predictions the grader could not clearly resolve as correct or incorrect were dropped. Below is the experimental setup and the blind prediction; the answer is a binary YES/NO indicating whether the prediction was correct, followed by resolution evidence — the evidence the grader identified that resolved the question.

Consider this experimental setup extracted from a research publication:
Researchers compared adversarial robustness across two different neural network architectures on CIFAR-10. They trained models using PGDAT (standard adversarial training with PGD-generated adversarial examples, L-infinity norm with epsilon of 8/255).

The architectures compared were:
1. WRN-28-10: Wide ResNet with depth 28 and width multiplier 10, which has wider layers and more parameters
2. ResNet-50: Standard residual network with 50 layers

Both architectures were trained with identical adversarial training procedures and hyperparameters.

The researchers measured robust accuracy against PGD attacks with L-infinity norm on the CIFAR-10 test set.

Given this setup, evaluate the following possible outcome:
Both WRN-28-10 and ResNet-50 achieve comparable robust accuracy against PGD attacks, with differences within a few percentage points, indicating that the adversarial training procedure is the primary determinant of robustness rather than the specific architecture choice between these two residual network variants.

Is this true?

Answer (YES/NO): YES